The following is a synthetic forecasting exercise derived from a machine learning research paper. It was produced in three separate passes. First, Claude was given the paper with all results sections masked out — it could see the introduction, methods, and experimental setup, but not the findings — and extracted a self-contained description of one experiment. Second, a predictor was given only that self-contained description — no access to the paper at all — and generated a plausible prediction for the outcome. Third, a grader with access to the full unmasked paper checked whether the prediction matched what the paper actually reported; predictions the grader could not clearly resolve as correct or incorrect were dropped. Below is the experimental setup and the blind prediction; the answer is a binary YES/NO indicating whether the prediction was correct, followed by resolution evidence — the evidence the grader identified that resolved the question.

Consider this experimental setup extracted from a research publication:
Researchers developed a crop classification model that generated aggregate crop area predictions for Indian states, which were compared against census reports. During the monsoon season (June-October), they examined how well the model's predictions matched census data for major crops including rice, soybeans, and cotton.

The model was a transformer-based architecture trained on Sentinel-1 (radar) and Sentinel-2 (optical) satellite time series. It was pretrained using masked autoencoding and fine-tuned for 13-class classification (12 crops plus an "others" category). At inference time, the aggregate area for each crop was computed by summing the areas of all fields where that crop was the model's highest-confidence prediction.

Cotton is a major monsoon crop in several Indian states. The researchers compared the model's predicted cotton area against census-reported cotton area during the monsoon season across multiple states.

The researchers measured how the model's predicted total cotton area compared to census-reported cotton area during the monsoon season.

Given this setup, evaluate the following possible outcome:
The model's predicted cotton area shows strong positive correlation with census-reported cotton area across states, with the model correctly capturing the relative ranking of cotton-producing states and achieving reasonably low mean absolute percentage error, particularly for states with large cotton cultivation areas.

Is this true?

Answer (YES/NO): NO